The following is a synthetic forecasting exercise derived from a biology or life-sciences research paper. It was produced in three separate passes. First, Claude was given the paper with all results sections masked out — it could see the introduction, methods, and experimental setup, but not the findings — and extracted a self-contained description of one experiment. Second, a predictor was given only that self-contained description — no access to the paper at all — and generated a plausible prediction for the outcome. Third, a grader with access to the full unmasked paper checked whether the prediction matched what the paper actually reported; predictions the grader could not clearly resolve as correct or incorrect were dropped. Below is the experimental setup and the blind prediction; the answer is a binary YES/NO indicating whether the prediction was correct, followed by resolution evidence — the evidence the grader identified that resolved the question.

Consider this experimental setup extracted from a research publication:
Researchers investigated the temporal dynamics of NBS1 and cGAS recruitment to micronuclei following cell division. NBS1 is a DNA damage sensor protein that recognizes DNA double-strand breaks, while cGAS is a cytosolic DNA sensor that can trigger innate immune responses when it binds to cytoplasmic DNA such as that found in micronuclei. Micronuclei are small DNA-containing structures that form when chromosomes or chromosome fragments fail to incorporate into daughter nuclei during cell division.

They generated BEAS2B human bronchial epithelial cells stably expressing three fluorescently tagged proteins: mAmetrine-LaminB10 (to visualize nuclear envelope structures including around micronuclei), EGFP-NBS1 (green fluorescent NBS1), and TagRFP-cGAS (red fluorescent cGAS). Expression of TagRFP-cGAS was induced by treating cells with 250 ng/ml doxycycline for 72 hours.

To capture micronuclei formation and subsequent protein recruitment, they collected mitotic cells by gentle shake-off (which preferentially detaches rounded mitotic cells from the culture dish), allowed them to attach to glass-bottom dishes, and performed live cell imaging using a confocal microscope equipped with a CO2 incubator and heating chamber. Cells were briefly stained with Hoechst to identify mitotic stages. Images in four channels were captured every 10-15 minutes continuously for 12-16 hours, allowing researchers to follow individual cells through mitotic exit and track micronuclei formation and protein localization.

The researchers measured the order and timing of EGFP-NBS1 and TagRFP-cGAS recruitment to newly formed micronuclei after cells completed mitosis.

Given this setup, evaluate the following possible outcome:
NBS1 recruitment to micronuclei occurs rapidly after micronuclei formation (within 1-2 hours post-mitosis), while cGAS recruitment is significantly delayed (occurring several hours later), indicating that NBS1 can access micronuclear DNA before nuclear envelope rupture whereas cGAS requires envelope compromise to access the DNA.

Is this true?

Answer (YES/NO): NO